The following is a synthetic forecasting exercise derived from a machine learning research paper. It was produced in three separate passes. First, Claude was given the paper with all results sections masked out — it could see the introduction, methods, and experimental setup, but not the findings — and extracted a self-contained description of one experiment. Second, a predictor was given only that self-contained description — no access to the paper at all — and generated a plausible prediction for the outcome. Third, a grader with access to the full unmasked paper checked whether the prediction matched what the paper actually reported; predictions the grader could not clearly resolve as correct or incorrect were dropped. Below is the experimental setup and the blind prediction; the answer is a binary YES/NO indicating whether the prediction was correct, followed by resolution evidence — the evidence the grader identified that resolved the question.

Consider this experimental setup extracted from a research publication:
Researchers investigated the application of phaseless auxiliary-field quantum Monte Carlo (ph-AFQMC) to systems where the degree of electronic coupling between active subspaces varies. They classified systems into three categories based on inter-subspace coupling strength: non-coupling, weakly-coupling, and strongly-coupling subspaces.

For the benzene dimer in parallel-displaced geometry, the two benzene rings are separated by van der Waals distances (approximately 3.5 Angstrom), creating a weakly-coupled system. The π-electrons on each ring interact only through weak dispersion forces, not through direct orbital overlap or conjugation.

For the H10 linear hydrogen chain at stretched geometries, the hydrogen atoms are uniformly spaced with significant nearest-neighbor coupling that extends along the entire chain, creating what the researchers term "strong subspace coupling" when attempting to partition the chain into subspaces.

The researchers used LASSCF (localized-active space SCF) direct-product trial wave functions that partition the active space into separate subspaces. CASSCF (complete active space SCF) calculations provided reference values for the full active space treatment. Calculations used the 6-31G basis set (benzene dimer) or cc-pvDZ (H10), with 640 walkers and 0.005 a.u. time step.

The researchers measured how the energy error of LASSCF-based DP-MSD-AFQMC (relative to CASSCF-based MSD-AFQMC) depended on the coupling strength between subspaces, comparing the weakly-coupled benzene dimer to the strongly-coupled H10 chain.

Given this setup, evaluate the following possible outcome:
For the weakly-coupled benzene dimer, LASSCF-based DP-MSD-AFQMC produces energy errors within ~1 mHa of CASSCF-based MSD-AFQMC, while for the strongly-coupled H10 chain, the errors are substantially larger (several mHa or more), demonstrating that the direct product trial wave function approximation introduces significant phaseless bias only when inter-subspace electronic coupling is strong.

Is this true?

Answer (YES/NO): YES